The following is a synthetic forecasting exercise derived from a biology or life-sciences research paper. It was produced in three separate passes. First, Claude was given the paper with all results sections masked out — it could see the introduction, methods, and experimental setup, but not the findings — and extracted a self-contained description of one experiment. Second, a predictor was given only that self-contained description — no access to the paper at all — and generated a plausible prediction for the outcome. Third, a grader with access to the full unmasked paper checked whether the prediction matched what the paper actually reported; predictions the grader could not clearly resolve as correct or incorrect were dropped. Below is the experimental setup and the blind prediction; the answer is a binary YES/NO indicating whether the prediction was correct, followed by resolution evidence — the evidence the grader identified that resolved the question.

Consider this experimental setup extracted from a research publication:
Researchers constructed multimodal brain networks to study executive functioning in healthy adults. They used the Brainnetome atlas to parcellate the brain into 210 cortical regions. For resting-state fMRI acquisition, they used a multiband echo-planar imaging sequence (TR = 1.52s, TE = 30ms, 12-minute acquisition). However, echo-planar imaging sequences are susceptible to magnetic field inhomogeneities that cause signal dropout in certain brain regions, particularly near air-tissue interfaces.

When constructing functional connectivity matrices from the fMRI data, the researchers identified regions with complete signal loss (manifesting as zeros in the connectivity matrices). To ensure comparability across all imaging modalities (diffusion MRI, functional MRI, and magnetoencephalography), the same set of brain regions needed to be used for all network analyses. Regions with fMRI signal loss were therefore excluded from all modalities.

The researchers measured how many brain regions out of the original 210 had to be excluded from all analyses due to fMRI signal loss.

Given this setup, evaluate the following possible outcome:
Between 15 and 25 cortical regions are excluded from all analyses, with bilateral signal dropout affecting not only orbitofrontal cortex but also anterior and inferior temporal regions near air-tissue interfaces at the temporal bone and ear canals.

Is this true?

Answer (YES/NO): NO